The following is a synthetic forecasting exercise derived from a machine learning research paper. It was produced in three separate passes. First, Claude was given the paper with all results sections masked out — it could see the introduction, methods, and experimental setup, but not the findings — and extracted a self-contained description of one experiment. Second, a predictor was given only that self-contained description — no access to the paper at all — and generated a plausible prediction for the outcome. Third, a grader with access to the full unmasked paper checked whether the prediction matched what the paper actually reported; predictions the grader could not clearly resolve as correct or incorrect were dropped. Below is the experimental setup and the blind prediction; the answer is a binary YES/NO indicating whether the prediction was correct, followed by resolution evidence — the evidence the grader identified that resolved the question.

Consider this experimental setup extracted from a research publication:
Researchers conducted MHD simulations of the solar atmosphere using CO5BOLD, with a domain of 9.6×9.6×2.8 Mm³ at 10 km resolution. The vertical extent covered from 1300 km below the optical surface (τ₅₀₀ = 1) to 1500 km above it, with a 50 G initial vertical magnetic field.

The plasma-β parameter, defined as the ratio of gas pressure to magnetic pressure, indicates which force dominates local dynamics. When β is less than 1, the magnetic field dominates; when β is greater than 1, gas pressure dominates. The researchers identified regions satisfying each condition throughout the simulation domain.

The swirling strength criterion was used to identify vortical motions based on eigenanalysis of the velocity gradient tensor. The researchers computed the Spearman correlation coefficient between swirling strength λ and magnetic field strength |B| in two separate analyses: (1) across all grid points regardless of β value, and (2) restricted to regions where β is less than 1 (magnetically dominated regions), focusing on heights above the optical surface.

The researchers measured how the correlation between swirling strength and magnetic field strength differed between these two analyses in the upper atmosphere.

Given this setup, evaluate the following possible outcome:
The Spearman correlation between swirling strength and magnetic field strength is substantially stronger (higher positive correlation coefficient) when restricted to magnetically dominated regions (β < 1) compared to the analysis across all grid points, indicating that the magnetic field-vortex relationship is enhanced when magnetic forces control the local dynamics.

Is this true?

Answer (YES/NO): YES